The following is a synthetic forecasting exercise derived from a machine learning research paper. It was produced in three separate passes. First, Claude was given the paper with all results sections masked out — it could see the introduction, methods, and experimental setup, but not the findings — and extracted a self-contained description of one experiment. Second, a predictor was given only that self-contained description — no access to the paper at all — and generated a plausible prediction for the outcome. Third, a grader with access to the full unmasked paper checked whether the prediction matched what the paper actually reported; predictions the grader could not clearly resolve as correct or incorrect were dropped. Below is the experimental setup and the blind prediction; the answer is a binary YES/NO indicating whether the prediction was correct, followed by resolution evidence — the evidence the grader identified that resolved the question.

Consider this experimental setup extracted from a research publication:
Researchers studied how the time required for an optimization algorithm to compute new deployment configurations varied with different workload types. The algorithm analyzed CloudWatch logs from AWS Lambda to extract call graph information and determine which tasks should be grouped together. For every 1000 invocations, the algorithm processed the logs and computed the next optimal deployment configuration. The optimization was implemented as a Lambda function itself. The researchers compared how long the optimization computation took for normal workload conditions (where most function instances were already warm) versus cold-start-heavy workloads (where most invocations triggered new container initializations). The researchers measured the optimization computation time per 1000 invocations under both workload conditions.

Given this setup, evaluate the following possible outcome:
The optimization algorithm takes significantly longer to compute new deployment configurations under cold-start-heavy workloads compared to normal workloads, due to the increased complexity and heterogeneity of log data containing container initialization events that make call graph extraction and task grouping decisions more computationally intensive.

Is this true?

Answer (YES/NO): NO